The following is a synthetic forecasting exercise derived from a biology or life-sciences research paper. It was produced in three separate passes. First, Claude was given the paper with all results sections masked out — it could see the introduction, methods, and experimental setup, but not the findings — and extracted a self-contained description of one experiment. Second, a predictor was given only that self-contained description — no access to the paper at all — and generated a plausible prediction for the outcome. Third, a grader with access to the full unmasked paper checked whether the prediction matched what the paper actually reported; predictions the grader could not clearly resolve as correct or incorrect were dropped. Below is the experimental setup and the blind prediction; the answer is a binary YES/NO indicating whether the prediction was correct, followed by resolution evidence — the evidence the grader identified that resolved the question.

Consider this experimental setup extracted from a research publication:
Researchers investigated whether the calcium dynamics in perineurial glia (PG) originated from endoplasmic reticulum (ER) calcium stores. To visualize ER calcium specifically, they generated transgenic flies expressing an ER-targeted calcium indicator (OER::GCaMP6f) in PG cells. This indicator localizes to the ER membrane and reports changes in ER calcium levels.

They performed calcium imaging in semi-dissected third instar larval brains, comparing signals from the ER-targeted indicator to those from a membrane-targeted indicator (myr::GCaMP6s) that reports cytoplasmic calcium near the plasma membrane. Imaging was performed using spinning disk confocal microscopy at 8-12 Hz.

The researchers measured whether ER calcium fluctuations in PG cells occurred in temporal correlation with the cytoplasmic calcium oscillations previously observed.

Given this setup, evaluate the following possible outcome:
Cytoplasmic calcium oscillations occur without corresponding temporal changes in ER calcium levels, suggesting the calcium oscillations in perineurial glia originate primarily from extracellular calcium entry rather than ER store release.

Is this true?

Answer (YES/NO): NO